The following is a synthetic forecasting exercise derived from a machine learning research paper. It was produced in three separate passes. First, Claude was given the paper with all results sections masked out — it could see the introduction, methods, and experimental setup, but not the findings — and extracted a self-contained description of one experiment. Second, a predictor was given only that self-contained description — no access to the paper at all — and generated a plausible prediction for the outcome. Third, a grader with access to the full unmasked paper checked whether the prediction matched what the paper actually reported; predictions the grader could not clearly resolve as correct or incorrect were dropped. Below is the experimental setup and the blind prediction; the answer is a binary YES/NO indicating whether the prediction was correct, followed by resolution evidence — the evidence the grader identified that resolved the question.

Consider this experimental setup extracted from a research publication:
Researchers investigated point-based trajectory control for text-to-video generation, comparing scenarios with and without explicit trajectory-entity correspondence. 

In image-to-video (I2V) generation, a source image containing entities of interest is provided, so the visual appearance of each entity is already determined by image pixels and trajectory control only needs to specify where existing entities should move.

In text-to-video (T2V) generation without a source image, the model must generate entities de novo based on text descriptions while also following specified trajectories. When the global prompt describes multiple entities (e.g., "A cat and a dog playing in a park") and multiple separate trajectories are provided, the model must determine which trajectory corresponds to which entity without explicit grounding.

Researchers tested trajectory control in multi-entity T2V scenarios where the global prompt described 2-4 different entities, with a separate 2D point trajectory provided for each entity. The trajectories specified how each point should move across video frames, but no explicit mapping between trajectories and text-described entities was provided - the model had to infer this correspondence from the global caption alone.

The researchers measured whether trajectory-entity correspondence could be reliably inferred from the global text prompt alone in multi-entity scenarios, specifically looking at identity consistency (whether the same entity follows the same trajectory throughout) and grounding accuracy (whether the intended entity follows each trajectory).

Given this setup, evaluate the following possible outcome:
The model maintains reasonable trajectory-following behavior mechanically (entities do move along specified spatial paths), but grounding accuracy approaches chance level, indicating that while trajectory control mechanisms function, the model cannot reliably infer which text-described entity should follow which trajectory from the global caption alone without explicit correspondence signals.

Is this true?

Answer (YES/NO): NO